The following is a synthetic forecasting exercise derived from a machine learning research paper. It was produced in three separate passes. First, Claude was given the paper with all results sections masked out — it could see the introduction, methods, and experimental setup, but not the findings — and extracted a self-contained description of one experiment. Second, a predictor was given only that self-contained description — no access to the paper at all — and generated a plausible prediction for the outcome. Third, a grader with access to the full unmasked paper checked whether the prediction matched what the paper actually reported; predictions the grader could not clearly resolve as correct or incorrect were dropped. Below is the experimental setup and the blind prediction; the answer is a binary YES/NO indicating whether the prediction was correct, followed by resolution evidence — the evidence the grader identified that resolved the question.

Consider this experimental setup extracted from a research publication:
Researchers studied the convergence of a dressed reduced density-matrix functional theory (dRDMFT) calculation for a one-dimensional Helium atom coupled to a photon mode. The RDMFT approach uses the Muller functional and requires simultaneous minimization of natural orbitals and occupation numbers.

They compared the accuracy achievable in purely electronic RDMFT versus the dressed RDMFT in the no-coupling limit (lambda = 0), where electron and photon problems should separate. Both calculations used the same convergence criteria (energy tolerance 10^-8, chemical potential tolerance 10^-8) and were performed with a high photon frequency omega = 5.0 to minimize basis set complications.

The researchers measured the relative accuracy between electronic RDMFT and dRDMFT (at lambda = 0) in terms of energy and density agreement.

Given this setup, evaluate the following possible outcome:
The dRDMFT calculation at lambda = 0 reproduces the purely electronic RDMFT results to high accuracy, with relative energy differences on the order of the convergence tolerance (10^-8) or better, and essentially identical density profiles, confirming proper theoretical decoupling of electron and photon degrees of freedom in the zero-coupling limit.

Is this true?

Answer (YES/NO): NO